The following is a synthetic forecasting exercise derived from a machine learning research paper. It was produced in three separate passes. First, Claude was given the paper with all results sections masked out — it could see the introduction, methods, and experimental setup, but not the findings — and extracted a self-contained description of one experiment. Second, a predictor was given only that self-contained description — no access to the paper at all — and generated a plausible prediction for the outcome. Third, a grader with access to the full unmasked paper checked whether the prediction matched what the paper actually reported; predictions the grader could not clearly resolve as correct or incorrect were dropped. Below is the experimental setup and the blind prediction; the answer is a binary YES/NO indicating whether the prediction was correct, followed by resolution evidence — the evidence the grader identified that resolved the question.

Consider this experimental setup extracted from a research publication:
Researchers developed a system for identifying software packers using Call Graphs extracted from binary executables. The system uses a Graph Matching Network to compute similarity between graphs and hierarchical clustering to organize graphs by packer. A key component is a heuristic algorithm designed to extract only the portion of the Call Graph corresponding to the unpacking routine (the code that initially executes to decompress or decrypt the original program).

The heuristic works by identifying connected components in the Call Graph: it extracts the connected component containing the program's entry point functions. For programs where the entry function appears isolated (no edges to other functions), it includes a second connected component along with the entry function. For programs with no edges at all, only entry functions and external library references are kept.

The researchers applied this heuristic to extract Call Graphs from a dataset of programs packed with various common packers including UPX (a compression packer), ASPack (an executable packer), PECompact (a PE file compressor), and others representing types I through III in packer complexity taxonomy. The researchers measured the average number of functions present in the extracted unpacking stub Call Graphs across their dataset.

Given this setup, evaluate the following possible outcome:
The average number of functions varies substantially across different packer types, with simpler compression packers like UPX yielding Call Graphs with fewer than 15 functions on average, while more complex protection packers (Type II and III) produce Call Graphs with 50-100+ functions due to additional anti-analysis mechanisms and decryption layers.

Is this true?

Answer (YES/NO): NO